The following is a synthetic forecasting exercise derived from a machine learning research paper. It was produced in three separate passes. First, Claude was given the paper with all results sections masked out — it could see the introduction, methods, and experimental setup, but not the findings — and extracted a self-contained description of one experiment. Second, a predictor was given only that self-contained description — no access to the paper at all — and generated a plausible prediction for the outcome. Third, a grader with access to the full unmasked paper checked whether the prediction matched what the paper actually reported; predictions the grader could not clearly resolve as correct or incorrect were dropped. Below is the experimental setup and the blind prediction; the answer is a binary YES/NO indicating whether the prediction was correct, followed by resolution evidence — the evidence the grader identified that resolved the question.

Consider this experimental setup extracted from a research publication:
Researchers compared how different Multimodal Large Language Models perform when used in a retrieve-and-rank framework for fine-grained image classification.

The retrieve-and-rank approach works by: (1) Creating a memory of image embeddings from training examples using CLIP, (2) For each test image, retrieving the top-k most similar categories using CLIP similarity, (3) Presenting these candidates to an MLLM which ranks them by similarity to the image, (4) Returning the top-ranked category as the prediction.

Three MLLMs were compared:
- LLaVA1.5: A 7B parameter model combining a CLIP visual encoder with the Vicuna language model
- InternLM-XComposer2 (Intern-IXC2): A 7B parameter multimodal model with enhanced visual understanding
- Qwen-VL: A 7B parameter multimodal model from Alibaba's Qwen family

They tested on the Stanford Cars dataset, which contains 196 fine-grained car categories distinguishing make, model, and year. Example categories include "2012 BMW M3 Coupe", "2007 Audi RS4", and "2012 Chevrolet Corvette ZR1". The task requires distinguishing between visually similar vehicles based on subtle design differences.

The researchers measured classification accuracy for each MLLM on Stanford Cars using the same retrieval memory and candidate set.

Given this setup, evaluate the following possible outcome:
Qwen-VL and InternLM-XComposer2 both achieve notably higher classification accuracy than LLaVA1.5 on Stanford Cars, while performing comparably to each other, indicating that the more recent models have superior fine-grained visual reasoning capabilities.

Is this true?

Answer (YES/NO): NO